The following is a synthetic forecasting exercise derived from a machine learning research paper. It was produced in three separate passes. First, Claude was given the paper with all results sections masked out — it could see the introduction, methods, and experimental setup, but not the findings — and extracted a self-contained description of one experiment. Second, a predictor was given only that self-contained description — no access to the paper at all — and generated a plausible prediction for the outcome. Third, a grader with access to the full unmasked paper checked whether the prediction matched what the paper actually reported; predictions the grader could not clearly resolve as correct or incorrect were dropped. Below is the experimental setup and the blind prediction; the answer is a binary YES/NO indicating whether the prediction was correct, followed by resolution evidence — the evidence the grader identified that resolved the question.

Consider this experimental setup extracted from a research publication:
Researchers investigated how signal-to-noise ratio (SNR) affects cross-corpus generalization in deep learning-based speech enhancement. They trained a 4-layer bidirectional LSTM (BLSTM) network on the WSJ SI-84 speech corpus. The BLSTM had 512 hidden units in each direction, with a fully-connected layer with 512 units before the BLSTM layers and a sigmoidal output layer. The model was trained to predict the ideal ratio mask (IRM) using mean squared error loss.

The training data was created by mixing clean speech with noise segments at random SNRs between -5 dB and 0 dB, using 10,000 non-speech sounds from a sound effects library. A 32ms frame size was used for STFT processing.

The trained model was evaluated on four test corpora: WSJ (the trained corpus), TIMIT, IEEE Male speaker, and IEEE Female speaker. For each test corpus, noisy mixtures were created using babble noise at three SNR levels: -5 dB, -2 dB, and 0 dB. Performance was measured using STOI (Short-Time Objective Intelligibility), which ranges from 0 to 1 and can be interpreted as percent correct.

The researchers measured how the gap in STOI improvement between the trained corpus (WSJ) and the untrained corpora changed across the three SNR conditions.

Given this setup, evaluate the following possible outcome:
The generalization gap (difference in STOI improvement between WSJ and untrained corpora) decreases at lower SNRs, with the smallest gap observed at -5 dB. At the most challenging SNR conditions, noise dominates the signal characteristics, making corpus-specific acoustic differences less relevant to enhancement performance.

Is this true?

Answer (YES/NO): NO